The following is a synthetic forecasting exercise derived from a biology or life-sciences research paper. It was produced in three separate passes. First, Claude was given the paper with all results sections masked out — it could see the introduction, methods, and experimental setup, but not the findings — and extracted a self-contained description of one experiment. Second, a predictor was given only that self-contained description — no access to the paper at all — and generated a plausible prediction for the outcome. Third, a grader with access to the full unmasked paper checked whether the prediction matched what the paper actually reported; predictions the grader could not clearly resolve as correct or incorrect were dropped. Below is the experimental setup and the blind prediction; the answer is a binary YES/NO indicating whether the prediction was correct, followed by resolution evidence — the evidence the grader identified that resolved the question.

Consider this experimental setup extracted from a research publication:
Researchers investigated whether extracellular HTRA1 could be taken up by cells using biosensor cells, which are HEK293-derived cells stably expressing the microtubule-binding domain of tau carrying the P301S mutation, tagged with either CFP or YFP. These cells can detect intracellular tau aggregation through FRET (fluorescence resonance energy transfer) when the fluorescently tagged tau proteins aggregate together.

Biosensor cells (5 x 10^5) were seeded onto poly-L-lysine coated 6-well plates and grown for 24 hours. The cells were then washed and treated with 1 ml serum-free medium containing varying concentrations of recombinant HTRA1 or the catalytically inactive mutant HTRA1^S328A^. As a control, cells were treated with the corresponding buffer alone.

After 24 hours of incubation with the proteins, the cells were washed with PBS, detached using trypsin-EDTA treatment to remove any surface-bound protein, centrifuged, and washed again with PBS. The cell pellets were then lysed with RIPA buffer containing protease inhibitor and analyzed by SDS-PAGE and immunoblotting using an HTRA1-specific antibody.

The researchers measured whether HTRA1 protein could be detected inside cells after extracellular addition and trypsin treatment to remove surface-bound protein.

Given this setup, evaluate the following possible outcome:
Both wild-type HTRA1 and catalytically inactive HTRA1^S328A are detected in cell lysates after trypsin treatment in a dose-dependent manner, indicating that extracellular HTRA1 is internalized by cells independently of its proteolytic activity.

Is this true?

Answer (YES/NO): YES